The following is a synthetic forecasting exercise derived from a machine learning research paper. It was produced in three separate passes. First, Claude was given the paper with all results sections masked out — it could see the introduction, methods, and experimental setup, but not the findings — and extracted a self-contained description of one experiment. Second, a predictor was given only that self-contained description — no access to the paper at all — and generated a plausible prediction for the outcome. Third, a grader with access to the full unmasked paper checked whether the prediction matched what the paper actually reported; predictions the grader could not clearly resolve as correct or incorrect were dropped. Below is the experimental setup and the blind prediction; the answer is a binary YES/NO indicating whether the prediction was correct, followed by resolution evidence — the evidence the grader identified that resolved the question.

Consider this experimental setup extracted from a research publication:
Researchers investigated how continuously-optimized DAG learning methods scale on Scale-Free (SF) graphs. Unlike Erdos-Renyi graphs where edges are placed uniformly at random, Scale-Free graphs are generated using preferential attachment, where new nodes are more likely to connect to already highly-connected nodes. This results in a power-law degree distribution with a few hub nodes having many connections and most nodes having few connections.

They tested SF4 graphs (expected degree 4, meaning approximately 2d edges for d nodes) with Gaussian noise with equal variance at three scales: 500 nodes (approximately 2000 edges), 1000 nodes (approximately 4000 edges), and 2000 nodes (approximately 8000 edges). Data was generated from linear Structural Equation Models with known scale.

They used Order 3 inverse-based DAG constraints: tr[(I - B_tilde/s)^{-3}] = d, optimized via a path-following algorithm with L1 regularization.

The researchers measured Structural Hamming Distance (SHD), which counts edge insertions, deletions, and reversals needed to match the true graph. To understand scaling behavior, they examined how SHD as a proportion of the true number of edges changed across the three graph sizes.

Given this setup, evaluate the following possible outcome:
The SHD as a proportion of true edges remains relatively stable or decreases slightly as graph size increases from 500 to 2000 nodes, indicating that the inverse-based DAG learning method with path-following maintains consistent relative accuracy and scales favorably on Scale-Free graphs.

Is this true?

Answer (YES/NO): NO